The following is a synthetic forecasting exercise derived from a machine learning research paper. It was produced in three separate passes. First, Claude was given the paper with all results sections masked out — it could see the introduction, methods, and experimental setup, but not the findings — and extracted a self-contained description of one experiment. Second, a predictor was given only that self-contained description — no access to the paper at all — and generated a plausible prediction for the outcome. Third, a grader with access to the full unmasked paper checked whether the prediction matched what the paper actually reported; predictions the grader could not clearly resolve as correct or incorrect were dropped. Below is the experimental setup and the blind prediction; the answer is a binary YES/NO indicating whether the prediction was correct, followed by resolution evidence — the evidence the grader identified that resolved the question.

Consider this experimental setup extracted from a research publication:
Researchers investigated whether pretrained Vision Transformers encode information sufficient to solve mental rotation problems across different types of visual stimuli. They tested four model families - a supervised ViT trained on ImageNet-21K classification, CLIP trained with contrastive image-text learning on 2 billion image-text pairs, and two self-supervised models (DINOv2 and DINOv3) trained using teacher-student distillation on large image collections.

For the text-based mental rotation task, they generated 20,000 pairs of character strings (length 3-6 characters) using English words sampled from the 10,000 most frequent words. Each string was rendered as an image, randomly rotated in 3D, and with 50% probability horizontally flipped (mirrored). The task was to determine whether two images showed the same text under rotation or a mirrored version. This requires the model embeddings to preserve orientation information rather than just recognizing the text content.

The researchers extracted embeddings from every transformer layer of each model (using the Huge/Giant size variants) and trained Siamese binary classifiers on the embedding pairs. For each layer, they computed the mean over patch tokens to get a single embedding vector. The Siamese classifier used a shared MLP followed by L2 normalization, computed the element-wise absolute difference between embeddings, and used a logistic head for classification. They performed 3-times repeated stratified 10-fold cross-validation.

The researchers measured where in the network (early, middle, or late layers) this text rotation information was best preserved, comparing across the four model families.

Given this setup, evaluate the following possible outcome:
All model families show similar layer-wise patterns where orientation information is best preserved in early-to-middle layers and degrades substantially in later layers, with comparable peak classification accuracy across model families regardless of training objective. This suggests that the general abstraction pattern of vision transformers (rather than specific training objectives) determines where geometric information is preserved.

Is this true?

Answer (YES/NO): NO